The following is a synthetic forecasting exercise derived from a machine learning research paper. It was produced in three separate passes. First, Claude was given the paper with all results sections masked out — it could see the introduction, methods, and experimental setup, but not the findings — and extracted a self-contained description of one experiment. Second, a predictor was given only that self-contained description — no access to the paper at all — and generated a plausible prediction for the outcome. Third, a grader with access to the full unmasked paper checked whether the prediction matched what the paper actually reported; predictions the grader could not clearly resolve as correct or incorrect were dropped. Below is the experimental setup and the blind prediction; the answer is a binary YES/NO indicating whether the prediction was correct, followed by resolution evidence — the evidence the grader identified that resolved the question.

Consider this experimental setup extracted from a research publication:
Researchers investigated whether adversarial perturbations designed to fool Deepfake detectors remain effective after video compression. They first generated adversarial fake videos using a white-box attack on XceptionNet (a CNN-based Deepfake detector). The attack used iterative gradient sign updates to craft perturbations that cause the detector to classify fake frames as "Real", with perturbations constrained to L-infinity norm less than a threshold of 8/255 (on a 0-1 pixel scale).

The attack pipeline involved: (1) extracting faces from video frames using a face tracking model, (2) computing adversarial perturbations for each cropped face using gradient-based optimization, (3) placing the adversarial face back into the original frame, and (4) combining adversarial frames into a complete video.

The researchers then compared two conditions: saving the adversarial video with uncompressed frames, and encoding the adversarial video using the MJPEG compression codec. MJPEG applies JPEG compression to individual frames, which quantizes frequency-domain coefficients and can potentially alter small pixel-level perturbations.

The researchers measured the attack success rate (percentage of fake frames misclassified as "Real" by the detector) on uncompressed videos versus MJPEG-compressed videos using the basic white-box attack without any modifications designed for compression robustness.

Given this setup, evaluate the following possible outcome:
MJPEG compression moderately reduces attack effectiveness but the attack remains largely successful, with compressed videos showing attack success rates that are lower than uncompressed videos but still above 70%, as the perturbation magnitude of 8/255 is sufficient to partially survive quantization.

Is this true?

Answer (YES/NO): NO